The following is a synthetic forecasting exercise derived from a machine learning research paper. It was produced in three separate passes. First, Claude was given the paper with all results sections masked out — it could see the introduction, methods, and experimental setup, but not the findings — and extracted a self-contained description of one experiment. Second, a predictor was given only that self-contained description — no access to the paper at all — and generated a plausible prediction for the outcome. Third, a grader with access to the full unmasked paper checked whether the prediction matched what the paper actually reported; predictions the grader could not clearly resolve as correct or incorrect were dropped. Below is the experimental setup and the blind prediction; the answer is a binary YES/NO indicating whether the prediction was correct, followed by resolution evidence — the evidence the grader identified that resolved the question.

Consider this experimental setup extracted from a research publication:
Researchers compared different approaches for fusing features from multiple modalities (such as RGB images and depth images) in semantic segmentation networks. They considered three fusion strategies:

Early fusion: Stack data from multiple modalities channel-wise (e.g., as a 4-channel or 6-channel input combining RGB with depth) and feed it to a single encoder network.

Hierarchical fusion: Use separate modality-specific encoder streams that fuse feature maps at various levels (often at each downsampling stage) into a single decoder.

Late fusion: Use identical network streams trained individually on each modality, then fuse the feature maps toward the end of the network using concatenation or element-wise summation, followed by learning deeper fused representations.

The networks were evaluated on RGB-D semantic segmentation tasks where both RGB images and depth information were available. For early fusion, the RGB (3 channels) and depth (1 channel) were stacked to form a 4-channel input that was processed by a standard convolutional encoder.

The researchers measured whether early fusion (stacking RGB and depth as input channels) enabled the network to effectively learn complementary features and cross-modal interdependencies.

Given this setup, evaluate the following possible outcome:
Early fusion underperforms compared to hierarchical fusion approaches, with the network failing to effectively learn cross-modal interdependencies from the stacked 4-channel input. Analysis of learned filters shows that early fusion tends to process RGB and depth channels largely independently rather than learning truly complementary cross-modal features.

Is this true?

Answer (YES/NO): NO